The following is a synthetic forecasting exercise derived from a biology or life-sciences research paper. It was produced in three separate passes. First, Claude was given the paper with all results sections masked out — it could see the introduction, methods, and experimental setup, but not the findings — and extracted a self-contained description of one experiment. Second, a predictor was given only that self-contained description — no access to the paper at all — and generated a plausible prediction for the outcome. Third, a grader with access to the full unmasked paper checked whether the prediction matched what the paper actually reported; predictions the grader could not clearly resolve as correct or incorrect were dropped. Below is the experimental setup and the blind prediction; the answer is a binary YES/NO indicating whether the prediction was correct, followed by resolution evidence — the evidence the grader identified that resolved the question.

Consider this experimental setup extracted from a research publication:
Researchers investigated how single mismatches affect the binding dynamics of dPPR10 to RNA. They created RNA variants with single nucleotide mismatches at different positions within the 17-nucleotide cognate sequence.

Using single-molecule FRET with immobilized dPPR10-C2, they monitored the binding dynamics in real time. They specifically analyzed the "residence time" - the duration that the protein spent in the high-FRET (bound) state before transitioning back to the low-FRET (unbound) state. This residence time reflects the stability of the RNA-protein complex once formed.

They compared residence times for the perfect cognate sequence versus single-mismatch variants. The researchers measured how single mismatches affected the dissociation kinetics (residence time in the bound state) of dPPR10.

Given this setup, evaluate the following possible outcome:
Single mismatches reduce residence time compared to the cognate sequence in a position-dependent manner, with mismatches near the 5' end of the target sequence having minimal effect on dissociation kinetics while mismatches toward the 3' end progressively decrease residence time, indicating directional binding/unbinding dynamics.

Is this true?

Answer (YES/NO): NO